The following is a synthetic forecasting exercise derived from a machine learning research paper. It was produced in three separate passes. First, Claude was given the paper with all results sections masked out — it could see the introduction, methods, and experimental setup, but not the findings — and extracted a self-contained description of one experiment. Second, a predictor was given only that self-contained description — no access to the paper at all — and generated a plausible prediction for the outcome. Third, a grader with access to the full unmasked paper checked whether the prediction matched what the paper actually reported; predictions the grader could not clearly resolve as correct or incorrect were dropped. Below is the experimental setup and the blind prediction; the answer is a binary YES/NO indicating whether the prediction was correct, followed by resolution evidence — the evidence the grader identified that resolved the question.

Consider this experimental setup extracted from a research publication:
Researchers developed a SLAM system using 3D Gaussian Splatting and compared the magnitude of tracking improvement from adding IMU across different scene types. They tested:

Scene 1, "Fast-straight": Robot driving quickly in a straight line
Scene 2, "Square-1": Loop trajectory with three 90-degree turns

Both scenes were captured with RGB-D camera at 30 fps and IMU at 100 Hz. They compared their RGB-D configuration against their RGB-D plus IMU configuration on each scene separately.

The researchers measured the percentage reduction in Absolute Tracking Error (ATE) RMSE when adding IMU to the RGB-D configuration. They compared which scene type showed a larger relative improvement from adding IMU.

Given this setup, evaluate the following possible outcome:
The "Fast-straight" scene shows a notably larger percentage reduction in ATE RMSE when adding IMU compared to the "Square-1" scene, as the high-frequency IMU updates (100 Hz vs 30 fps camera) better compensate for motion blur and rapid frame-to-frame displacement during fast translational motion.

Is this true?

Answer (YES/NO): NO